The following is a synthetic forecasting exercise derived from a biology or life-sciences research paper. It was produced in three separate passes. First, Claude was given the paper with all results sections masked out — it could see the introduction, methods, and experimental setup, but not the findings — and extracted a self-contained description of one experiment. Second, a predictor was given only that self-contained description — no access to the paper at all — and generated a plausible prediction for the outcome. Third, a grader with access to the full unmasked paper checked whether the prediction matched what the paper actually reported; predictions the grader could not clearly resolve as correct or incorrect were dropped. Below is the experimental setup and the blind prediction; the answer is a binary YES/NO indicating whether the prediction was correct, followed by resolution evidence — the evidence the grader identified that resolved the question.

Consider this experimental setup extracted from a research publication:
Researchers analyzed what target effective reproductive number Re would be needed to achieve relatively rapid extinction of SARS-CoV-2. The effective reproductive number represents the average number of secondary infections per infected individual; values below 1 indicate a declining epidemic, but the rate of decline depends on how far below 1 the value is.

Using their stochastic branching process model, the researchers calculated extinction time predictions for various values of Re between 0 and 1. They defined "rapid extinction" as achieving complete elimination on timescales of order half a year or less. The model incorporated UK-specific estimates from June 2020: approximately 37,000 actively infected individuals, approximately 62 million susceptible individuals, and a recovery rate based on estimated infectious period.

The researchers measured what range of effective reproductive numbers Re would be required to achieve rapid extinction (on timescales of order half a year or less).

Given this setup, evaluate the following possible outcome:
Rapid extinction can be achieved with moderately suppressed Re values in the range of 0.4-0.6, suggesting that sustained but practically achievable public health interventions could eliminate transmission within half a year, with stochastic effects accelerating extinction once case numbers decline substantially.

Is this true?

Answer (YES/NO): NO